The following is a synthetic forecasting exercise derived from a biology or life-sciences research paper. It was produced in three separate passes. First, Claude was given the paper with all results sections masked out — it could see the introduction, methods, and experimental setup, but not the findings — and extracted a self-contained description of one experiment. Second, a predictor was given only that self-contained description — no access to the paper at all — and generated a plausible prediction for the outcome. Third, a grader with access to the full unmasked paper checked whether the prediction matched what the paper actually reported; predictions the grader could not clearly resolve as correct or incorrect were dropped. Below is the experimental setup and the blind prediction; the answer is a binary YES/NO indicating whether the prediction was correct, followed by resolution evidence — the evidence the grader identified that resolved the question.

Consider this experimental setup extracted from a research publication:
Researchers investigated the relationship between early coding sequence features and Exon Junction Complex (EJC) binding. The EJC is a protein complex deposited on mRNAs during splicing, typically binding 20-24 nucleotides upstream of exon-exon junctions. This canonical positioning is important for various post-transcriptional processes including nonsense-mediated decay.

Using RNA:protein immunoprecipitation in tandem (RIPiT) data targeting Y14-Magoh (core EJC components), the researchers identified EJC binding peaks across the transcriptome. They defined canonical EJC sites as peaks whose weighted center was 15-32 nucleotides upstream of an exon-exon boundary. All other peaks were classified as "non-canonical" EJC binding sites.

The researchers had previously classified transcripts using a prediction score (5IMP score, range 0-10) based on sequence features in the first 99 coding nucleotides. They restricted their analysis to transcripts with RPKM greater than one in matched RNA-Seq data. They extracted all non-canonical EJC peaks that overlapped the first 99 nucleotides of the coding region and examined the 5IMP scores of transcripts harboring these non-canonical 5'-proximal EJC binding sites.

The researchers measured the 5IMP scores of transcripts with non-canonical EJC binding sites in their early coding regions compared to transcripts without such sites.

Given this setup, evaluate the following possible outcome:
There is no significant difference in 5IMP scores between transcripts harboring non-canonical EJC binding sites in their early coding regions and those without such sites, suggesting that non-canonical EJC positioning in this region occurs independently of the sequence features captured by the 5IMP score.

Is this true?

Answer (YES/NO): NO